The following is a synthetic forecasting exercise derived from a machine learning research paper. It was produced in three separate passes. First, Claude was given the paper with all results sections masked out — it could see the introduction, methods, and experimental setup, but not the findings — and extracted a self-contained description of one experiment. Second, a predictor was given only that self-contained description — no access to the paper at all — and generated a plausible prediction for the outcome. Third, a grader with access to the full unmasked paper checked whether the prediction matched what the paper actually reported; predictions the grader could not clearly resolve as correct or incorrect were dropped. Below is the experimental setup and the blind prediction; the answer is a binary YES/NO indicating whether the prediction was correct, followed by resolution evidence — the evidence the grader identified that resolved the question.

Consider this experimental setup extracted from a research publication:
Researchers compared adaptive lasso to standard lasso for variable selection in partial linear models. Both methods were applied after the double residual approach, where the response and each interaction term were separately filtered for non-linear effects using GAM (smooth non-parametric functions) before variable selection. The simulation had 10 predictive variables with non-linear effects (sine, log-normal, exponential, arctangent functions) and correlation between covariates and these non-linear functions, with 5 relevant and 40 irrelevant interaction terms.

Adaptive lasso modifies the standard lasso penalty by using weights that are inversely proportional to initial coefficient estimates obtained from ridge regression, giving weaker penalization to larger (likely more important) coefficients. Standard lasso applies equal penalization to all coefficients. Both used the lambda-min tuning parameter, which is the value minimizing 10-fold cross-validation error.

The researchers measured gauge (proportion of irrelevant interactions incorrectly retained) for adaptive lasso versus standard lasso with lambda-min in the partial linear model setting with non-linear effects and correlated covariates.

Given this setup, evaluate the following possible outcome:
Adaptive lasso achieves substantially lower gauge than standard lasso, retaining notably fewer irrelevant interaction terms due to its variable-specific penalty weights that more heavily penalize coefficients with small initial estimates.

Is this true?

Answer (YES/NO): YES